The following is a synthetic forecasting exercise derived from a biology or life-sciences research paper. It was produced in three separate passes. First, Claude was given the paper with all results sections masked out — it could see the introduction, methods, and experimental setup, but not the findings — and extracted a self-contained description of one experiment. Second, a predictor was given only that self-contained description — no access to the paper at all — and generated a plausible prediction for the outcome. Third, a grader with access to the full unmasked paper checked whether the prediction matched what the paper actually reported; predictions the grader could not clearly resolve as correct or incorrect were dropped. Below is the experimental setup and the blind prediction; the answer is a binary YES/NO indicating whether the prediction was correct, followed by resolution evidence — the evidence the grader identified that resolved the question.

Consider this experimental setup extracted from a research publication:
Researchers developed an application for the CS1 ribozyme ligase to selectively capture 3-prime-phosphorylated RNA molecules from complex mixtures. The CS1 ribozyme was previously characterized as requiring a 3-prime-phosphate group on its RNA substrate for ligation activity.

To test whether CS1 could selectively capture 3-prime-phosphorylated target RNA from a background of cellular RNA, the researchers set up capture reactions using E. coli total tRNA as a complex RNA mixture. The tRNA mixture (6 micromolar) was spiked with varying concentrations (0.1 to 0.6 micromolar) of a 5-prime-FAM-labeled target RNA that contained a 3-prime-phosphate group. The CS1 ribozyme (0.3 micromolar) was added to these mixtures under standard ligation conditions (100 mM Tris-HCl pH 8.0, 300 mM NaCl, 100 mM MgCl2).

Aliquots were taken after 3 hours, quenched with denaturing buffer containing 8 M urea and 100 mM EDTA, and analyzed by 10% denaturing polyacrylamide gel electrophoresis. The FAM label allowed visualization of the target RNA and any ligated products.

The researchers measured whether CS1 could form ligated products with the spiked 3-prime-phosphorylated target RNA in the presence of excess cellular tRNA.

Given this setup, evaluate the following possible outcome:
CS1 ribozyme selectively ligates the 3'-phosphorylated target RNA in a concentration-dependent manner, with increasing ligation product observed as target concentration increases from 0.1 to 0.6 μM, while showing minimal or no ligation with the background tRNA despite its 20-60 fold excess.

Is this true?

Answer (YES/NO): YES